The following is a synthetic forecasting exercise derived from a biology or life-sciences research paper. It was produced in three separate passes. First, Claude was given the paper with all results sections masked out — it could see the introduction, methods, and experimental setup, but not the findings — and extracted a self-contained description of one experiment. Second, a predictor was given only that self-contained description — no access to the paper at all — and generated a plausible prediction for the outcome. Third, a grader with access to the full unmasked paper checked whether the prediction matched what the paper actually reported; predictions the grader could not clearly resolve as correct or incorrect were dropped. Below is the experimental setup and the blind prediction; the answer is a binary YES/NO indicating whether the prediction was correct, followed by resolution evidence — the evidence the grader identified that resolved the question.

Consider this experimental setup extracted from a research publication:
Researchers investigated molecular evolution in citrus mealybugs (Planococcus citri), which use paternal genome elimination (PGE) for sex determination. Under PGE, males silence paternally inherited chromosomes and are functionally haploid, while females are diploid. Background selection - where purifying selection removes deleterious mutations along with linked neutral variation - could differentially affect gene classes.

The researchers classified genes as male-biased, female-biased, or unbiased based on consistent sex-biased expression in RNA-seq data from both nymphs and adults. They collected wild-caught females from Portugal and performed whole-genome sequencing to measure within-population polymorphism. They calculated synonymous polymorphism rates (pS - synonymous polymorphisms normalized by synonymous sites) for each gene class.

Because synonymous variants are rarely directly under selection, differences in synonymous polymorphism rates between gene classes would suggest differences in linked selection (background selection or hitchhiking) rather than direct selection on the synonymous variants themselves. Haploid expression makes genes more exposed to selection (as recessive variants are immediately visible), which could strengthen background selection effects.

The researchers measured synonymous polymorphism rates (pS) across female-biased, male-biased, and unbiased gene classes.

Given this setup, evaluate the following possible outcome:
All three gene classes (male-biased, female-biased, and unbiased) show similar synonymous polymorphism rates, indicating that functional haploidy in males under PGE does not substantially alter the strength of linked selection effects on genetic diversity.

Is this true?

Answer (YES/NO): NO